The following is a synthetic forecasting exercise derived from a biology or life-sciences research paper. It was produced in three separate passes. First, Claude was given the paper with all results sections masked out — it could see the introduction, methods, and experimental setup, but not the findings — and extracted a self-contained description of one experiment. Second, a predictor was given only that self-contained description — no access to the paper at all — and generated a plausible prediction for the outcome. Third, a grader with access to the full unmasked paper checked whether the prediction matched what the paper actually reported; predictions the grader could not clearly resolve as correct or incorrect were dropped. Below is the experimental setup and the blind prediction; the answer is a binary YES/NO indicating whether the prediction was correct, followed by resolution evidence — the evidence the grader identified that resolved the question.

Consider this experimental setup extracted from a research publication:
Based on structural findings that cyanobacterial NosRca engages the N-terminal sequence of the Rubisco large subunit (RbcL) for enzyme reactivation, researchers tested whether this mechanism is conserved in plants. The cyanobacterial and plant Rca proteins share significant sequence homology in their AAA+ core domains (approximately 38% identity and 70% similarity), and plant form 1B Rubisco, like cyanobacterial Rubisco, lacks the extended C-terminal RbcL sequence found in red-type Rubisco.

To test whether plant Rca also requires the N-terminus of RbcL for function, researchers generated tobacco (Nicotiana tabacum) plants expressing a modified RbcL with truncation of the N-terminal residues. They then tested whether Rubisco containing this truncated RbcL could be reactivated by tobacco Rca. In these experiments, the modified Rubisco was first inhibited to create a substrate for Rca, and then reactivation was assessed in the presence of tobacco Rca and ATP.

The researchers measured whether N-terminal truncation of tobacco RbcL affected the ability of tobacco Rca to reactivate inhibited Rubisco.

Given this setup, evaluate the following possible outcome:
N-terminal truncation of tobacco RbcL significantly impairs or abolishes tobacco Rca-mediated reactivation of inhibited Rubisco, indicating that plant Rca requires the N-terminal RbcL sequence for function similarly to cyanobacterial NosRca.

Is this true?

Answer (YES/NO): YES